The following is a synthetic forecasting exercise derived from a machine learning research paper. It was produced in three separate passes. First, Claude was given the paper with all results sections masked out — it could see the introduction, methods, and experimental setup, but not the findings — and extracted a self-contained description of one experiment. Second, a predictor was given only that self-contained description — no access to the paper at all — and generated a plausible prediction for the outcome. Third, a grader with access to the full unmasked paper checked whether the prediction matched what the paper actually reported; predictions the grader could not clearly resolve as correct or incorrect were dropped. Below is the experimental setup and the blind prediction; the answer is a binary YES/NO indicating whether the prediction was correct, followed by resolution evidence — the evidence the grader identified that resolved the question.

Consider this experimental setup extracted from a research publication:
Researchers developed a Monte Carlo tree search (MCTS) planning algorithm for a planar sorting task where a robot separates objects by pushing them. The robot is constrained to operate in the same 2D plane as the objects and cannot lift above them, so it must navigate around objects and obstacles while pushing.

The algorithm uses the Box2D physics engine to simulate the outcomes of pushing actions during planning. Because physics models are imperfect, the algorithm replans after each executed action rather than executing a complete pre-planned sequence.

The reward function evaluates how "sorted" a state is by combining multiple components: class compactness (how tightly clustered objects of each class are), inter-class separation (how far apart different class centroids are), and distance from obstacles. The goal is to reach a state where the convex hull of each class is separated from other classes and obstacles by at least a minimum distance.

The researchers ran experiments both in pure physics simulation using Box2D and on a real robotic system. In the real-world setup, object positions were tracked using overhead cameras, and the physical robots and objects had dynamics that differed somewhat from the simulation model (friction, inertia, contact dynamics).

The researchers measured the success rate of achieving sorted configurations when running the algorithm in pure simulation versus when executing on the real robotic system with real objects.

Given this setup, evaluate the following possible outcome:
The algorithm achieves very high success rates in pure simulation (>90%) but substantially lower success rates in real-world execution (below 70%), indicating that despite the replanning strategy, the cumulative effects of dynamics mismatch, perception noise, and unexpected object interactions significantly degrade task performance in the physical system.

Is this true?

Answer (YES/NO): NO